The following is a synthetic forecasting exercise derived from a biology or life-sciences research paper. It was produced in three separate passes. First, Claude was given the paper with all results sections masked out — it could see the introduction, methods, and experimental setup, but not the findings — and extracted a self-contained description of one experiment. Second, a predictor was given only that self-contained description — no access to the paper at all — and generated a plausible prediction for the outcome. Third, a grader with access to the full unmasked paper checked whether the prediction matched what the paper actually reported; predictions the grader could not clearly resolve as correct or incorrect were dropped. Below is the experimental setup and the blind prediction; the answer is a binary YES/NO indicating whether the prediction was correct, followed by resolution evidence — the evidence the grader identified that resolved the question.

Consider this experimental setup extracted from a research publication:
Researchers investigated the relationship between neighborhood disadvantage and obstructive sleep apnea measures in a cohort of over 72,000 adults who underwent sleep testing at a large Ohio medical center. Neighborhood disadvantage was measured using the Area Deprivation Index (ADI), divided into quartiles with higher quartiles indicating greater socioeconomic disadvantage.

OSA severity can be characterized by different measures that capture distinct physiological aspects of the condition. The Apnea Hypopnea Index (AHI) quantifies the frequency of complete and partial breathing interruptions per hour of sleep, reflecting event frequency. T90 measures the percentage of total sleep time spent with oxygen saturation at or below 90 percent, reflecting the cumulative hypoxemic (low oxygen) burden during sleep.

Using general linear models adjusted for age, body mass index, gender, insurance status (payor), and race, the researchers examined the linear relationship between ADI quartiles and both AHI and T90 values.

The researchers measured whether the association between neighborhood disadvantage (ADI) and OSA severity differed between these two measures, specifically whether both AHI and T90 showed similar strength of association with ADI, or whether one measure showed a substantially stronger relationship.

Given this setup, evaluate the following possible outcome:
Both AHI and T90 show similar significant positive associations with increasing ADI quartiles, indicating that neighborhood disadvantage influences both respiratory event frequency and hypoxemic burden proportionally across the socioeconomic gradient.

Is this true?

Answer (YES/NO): NO